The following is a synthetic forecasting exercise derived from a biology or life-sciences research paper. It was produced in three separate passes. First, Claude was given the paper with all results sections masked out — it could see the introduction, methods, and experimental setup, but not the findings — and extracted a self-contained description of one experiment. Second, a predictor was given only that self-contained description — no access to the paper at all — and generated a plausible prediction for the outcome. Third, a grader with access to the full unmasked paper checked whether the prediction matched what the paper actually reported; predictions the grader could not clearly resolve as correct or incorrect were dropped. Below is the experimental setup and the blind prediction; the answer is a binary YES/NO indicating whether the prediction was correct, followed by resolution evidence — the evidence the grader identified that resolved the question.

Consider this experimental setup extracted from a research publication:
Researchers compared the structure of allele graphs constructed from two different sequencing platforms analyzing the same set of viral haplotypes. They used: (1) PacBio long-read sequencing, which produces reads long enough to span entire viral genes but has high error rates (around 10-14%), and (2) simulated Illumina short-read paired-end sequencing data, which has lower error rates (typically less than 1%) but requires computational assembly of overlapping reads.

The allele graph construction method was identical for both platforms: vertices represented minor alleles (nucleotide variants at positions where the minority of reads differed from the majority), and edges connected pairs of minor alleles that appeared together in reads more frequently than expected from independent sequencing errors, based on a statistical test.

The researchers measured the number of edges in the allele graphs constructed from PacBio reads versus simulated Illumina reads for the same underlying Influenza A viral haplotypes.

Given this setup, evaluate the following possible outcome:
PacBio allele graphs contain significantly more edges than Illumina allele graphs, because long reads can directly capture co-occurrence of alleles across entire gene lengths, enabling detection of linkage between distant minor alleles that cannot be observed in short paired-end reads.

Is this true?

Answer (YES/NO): YES